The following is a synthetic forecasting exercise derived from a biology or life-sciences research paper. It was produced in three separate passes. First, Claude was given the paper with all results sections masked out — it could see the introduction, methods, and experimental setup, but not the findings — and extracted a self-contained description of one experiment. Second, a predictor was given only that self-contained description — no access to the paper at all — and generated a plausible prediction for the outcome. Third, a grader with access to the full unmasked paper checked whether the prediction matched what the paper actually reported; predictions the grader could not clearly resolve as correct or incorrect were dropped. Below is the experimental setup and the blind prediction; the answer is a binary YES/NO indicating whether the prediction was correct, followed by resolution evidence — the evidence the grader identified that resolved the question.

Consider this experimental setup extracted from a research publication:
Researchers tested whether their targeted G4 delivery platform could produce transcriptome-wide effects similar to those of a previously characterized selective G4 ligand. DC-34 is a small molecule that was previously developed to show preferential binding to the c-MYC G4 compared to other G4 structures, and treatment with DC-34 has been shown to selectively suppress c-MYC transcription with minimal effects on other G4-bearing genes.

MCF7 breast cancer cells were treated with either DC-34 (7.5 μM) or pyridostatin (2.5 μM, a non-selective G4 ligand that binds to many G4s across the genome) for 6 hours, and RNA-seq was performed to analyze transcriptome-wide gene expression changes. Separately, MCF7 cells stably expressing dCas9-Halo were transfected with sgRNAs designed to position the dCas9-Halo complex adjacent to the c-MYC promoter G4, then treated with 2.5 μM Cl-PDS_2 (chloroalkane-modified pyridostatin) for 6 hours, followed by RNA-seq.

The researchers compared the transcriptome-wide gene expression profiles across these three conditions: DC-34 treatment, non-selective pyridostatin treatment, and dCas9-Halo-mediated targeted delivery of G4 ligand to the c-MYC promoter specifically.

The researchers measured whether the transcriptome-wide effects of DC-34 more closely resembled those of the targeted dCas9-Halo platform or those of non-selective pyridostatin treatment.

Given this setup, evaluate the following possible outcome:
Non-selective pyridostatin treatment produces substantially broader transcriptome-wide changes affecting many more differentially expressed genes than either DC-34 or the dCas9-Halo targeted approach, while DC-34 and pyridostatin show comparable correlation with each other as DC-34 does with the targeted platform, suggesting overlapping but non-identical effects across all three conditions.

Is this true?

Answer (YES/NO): NO